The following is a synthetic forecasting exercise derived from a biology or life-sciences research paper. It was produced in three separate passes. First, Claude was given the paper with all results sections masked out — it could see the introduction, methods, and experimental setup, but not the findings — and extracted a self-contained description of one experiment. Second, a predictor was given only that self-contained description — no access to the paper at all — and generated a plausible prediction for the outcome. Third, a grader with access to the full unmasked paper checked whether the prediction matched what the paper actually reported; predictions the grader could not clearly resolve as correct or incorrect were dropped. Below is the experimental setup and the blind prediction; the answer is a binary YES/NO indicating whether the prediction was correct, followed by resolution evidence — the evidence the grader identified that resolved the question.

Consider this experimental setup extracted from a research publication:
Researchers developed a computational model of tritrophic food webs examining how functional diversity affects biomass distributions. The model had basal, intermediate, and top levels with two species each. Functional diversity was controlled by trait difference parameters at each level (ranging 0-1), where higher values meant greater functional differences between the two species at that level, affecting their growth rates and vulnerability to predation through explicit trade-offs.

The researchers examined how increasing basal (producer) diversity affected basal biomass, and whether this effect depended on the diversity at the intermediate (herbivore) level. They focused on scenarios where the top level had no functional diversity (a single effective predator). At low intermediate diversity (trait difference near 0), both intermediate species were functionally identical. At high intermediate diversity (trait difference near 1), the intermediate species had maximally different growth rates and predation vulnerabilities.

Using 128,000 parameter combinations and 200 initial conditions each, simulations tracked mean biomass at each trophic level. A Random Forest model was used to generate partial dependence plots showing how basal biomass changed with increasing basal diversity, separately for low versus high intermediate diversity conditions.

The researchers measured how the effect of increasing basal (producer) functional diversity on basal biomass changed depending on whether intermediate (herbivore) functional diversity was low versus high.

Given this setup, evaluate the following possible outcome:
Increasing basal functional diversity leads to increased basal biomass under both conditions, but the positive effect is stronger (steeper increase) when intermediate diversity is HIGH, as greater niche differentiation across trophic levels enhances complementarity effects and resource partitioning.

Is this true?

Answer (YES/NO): NO